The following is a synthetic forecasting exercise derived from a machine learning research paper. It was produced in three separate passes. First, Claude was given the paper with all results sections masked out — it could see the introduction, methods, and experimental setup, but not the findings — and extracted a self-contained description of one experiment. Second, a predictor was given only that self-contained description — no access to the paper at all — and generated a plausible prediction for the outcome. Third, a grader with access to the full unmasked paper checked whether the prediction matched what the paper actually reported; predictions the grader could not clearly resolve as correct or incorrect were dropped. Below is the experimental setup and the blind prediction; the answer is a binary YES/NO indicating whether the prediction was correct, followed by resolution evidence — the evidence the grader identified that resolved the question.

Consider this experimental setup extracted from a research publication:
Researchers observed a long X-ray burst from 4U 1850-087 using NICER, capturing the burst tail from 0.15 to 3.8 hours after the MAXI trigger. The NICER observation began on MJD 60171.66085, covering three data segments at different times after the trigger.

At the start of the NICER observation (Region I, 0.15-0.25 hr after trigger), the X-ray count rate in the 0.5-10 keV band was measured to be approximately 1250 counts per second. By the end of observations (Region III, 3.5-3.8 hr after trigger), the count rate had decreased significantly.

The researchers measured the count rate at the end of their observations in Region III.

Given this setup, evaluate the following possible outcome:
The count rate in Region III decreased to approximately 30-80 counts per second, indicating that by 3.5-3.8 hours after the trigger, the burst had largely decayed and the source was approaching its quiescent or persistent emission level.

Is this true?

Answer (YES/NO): NO